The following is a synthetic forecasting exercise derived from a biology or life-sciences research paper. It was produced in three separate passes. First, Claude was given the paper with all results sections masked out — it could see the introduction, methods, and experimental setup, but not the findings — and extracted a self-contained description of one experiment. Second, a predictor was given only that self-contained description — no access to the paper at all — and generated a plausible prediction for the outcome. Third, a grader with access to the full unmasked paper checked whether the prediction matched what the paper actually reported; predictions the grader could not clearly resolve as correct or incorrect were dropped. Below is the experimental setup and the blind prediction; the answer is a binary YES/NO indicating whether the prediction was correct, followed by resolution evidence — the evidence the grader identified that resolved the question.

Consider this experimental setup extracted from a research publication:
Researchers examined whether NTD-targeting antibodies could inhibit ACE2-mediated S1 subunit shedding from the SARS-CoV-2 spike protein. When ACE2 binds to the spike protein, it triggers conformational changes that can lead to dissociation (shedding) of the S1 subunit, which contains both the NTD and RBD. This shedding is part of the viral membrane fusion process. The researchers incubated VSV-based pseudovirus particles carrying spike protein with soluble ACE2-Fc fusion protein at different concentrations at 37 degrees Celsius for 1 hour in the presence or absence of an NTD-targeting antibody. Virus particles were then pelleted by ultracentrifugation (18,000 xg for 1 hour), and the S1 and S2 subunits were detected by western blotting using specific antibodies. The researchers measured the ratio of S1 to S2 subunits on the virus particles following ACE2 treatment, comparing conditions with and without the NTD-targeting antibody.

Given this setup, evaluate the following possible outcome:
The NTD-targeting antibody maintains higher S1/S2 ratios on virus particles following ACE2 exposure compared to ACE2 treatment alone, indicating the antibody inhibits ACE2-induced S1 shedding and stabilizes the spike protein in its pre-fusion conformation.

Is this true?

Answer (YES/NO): YES